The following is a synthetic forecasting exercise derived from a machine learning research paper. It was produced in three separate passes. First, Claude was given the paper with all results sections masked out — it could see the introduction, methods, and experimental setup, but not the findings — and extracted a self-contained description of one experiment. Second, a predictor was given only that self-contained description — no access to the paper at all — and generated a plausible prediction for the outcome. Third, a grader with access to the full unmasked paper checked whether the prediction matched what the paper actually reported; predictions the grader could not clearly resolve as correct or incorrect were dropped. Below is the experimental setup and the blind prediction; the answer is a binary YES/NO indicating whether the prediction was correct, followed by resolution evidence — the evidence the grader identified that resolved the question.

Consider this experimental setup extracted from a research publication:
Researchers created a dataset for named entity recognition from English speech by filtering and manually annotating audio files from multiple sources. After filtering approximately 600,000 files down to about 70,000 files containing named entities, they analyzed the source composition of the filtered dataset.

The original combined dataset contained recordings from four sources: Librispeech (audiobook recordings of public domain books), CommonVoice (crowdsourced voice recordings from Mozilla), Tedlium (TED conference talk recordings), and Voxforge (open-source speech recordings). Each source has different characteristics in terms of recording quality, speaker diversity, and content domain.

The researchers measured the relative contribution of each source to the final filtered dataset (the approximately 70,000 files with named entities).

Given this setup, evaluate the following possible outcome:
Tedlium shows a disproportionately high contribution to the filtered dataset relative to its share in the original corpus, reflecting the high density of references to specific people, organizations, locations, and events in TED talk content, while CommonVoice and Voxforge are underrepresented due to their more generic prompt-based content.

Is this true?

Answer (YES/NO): NO